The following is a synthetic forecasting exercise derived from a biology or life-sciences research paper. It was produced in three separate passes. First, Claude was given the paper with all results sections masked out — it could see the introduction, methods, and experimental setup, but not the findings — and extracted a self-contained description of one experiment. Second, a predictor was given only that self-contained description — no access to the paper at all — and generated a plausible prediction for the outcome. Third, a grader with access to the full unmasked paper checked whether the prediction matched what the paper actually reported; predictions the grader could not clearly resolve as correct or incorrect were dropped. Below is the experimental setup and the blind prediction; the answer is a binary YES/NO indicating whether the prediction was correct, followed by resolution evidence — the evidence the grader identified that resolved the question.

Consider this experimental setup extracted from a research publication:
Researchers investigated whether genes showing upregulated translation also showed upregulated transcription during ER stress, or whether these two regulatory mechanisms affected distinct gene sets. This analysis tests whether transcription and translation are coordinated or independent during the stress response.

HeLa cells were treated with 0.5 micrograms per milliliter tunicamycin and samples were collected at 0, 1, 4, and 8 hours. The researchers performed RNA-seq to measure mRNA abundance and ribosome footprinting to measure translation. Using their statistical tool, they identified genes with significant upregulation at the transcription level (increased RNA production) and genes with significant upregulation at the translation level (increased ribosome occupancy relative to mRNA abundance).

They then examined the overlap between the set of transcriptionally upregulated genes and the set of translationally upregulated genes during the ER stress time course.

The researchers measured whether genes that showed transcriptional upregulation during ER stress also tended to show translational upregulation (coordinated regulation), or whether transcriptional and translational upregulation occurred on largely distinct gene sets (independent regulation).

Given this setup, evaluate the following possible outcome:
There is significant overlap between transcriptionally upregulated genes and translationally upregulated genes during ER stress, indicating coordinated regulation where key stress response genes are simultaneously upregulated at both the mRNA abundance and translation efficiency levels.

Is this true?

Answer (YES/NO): YES